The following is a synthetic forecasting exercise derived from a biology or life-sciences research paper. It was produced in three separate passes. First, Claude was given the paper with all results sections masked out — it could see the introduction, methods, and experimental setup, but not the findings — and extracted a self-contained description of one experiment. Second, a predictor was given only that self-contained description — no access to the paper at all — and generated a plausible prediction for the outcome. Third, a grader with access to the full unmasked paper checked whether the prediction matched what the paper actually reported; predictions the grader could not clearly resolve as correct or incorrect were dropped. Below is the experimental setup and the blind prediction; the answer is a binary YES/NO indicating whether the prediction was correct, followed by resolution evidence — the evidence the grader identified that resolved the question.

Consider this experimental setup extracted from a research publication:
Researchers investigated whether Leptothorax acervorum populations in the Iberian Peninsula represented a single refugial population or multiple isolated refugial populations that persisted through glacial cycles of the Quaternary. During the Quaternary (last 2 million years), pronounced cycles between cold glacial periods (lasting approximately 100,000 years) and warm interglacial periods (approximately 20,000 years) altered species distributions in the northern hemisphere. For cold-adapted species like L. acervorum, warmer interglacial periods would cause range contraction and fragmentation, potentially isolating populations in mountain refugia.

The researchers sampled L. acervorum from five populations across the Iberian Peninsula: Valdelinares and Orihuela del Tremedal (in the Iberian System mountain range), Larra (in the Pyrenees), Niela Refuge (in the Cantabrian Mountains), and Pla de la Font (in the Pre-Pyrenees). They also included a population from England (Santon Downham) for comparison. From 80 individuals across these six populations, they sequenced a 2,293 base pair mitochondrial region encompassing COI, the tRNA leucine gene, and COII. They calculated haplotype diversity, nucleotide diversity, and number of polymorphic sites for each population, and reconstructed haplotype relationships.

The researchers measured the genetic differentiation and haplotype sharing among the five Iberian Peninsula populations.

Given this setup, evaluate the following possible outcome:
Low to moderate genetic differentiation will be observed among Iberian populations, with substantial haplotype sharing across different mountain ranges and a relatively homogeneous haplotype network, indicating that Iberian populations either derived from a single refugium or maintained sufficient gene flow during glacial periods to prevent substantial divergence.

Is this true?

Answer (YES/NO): NO